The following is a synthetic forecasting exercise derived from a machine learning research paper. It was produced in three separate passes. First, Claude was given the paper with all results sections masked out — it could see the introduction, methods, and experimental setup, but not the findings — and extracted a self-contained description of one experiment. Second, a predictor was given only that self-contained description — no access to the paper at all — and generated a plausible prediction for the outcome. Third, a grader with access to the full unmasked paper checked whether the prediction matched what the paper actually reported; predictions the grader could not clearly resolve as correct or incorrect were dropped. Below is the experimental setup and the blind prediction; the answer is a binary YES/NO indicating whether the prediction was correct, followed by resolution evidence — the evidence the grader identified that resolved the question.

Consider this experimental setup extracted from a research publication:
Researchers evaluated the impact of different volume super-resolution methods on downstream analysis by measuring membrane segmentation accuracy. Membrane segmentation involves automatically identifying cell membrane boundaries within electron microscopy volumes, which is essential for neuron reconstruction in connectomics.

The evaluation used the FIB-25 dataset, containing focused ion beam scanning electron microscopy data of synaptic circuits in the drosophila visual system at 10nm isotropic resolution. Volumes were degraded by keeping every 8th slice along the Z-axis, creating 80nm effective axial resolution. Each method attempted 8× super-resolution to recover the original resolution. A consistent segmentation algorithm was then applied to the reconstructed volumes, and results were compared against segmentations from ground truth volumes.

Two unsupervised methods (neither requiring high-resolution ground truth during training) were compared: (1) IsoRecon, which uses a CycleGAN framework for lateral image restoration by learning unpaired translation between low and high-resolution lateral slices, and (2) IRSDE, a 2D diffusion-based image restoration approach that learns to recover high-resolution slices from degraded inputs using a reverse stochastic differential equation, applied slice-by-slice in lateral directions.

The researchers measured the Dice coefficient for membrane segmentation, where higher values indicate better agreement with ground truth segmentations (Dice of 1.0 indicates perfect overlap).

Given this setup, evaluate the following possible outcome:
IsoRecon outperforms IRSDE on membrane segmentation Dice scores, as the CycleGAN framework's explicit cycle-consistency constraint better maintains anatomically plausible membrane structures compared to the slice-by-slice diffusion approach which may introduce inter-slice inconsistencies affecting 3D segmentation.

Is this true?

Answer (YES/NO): NO